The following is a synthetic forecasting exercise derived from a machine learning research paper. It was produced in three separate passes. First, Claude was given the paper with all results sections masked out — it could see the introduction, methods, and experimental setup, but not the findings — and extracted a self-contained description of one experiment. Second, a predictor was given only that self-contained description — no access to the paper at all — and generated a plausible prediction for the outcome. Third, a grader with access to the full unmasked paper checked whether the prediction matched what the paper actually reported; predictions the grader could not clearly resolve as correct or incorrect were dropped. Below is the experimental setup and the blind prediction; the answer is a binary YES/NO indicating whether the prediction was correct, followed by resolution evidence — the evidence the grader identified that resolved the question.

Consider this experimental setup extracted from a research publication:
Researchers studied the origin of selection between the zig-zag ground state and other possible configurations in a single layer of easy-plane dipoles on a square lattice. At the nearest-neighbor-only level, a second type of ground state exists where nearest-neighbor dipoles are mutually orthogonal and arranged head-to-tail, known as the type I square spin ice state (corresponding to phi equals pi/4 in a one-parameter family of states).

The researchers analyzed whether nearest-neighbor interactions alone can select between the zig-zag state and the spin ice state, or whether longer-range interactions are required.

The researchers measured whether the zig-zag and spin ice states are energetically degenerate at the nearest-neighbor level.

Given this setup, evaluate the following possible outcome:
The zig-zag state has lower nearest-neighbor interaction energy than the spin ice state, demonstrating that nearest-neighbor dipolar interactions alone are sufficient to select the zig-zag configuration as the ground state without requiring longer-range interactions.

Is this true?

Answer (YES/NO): NO